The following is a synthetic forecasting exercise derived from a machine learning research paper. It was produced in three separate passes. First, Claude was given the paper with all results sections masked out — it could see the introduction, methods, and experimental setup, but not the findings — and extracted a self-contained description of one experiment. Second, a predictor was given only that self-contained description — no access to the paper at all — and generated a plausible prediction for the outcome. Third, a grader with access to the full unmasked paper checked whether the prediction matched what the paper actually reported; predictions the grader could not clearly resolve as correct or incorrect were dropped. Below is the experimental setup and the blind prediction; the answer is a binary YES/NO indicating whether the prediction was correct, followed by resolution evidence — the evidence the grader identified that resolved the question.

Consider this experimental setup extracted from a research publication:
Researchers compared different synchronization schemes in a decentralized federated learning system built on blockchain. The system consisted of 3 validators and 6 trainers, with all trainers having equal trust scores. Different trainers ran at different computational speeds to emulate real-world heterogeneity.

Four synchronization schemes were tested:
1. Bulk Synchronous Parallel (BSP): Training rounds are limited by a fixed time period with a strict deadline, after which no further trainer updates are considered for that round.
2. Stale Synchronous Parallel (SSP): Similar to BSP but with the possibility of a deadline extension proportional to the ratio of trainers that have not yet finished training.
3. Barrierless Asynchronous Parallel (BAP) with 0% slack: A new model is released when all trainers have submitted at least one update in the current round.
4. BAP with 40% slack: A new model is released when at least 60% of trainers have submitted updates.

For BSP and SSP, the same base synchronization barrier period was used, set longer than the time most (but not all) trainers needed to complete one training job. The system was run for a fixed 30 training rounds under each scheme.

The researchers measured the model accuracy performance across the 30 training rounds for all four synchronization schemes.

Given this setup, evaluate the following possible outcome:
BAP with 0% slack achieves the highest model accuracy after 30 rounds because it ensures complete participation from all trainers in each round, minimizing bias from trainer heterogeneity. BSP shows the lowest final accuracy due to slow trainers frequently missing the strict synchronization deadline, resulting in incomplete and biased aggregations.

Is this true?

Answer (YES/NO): YES